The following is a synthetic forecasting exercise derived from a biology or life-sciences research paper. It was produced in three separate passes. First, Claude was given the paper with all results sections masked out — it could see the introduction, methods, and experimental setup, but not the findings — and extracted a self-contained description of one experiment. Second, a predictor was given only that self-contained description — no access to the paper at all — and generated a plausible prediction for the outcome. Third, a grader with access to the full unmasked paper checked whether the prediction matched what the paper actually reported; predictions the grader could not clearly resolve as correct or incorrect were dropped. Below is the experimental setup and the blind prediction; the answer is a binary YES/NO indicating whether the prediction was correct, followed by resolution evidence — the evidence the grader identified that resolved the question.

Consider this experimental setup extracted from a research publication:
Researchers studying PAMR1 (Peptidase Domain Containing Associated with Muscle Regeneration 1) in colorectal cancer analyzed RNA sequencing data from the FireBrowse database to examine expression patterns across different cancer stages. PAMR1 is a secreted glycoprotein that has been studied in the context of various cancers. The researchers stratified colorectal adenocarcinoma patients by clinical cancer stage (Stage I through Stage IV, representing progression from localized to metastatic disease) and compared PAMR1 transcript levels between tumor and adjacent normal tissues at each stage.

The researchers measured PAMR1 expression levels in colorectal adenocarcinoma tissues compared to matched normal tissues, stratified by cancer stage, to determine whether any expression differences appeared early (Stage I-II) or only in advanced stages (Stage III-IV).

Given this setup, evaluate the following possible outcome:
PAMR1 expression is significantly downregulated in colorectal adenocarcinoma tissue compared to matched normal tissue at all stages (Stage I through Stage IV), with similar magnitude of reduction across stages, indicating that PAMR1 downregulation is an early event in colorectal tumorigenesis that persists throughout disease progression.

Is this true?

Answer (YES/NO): YES